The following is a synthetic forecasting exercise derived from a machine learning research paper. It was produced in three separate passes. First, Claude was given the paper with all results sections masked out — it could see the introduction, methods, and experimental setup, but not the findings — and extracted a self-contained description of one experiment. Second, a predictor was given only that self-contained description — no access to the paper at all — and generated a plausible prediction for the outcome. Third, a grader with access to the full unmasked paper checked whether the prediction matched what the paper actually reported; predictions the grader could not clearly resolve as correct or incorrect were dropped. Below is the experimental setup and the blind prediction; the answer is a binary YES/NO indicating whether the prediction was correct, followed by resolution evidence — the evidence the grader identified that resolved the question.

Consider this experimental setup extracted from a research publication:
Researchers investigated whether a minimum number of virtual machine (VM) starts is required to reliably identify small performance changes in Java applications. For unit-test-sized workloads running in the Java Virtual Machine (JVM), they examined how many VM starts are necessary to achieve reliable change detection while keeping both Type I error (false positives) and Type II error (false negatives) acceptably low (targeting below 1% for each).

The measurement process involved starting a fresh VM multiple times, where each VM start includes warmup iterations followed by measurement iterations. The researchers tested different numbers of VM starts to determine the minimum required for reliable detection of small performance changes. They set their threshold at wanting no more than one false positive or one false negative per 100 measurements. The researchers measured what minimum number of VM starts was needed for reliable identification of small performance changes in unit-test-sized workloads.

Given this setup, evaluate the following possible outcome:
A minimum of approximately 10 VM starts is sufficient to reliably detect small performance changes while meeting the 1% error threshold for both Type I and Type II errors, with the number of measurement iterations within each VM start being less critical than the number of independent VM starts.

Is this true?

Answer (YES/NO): NO